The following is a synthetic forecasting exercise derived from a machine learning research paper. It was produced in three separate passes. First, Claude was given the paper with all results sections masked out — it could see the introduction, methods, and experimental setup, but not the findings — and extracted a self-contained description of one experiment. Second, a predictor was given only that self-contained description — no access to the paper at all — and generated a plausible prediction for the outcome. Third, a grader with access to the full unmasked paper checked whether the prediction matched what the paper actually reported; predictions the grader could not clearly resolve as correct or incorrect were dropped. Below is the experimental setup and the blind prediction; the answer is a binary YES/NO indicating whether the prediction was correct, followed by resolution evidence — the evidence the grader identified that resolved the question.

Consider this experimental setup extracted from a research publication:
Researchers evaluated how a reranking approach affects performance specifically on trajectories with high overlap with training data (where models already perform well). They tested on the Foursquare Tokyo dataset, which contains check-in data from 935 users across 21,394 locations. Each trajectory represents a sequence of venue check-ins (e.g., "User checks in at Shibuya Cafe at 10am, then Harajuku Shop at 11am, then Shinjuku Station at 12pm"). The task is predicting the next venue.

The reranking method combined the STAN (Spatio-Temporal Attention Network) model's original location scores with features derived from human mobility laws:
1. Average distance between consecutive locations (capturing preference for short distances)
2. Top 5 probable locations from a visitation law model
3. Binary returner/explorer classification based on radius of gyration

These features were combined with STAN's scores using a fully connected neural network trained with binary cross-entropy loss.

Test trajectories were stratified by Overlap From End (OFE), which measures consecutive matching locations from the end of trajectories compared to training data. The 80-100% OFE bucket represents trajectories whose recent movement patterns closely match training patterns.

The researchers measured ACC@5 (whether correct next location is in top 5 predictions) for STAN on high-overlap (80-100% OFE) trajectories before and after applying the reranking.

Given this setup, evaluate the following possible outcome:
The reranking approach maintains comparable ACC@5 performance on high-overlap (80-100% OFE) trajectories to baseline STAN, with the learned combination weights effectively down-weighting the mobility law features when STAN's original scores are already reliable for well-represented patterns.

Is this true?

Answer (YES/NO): YES